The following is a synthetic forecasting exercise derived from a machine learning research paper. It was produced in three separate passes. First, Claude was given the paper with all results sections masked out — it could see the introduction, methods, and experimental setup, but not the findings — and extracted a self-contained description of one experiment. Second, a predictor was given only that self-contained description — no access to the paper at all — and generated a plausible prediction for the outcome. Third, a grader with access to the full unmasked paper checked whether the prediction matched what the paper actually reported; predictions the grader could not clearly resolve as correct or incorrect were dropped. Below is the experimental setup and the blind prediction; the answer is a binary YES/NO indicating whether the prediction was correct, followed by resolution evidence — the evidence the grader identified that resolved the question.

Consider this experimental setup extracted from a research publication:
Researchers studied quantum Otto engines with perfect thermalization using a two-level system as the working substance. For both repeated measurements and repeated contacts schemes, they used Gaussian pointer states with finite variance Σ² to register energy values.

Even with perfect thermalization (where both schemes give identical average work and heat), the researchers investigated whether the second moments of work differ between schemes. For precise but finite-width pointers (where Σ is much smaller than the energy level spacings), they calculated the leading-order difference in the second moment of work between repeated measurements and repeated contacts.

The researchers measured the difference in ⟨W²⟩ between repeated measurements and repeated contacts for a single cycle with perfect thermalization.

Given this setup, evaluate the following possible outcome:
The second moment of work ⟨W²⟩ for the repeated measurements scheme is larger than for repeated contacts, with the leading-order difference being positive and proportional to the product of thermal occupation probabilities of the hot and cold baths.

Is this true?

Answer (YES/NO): NO